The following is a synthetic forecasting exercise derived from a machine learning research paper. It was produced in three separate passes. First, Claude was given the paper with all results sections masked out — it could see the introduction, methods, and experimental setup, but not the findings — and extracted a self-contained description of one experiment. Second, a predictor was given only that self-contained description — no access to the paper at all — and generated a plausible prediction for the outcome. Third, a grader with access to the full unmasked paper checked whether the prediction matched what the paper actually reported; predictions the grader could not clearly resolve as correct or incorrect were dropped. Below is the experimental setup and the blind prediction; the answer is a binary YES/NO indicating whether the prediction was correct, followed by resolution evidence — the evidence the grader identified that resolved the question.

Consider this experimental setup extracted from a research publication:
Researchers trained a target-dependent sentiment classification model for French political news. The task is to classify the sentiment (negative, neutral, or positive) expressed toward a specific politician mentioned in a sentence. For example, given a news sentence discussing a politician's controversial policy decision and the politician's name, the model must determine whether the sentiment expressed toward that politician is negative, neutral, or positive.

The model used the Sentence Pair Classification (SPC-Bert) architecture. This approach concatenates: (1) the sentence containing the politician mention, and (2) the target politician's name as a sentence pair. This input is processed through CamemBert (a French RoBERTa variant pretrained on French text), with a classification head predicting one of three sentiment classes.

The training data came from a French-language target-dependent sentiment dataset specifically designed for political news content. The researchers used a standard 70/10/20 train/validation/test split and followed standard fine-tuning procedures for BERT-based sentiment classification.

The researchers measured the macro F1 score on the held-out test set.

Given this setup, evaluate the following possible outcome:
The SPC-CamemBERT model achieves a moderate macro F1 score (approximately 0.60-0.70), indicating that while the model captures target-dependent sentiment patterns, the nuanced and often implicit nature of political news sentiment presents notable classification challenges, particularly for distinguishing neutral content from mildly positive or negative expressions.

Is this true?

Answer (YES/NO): NO